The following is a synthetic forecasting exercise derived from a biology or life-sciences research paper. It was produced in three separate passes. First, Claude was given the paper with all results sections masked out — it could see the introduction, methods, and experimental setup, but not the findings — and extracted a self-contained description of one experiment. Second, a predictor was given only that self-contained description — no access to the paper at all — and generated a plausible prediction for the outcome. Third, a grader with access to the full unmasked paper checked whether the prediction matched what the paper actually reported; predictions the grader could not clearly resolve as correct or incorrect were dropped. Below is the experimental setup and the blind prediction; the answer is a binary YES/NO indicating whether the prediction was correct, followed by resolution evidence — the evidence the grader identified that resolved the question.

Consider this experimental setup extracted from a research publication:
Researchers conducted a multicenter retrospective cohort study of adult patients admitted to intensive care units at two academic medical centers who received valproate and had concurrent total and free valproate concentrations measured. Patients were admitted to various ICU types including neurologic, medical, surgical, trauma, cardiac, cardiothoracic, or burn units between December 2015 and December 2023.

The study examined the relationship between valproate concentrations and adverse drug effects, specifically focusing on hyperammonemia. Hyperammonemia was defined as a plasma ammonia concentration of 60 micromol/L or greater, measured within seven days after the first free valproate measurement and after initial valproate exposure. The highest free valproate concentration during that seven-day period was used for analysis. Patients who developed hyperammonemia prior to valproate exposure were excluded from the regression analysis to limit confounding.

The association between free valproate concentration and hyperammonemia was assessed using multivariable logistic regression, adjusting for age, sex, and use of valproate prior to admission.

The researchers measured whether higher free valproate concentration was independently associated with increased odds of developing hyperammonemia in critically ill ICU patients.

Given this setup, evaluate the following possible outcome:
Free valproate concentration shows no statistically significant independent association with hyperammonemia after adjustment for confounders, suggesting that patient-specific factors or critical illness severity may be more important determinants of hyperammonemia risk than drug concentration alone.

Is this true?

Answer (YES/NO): NO